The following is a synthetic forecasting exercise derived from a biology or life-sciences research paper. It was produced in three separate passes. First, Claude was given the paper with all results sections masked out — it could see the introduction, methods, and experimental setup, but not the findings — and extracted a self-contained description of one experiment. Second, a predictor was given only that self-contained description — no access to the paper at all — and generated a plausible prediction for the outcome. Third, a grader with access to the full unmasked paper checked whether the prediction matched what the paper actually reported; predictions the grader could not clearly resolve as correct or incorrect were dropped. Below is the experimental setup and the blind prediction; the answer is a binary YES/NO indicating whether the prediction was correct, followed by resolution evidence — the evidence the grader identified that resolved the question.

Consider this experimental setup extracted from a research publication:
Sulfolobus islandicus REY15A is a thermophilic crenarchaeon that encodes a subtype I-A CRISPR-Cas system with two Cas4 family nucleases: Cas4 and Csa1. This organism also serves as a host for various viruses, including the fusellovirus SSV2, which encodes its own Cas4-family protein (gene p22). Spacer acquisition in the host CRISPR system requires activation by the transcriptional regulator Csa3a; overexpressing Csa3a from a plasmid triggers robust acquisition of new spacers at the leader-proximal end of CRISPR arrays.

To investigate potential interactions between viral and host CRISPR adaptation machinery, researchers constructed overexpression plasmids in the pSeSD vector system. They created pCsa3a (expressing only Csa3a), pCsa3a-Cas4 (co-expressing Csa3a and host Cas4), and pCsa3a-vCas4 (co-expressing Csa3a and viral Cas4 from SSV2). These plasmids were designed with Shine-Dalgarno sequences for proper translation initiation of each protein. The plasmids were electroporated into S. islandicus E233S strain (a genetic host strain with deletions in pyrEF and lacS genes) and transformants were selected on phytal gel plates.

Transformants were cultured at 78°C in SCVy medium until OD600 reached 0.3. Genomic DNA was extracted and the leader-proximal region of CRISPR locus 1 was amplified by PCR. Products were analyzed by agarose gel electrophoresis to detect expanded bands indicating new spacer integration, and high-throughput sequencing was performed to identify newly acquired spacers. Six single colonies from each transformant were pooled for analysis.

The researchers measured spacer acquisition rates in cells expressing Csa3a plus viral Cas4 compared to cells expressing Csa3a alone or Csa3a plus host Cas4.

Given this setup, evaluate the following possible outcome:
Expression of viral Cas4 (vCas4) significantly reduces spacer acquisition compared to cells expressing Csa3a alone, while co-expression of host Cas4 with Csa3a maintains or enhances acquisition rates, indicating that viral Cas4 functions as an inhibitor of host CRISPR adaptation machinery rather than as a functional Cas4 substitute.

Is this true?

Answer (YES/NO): NO